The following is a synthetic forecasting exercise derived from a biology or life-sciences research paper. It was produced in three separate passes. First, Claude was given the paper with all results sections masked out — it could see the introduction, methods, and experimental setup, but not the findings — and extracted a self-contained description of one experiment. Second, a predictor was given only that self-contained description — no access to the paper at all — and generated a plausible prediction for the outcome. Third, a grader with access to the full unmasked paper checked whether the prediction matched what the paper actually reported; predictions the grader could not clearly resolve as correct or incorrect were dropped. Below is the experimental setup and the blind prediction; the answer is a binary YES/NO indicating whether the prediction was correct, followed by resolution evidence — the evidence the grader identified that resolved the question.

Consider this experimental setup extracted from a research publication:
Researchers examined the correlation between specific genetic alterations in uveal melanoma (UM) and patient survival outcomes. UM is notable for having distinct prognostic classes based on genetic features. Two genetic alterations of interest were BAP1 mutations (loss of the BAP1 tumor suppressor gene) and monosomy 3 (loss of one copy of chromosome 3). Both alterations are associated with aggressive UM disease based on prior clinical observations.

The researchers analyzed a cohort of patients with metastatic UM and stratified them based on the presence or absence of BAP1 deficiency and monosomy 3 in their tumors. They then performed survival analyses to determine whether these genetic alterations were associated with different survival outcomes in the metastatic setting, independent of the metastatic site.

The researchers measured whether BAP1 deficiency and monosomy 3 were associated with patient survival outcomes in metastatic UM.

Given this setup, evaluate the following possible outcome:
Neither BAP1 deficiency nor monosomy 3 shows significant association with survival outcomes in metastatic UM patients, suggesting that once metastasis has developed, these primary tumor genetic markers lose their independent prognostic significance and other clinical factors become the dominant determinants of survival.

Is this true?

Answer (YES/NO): NO